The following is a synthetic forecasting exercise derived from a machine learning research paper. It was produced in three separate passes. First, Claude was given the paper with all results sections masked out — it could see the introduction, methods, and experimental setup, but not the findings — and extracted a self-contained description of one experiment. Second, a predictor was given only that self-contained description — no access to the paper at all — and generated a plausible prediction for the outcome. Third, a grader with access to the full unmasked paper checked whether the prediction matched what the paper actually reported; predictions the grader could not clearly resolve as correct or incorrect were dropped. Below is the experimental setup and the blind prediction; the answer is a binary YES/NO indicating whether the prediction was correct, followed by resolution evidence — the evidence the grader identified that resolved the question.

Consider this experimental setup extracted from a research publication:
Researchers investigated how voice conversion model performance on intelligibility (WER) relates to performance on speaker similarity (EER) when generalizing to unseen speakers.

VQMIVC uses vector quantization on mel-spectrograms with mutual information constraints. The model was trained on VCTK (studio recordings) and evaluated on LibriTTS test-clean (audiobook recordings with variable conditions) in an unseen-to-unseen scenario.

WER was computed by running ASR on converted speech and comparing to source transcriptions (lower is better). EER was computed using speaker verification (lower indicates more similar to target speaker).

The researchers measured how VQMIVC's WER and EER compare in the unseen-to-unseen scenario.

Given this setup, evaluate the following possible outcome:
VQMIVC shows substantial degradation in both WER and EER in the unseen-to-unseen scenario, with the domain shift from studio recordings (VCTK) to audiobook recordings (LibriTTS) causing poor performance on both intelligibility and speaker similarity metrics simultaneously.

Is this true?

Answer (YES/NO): YES